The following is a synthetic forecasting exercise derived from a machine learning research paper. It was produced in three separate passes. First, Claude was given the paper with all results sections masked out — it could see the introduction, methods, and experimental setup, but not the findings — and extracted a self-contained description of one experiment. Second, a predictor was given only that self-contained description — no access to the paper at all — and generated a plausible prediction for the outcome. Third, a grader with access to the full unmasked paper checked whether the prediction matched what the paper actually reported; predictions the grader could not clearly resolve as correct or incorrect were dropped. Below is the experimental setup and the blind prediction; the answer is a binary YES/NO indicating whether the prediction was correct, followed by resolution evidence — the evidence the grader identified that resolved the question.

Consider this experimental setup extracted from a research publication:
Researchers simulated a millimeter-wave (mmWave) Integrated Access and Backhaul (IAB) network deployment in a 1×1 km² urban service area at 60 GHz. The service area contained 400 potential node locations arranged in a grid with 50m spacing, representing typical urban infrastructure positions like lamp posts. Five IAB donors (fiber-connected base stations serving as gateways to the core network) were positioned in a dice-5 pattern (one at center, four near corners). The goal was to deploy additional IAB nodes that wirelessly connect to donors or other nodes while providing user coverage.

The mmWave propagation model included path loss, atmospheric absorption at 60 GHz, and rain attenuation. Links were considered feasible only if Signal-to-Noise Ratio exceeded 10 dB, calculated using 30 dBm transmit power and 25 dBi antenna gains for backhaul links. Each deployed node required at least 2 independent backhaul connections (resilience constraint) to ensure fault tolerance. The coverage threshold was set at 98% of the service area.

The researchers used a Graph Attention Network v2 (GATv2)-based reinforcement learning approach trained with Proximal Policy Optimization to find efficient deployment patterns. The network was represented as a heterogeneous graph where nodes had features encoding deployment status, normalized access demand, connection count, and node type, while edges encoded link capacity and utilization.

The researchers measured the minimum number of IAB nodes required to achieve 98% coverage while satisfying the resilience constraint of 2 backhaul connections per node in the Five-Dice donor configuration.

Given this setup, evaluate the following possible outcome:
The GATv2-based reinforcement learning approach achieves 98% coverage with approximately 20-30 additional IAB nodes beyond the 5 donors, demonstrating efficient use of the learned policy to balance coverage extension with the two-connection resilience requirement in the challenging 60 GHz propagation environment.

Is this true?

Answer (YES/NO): YES